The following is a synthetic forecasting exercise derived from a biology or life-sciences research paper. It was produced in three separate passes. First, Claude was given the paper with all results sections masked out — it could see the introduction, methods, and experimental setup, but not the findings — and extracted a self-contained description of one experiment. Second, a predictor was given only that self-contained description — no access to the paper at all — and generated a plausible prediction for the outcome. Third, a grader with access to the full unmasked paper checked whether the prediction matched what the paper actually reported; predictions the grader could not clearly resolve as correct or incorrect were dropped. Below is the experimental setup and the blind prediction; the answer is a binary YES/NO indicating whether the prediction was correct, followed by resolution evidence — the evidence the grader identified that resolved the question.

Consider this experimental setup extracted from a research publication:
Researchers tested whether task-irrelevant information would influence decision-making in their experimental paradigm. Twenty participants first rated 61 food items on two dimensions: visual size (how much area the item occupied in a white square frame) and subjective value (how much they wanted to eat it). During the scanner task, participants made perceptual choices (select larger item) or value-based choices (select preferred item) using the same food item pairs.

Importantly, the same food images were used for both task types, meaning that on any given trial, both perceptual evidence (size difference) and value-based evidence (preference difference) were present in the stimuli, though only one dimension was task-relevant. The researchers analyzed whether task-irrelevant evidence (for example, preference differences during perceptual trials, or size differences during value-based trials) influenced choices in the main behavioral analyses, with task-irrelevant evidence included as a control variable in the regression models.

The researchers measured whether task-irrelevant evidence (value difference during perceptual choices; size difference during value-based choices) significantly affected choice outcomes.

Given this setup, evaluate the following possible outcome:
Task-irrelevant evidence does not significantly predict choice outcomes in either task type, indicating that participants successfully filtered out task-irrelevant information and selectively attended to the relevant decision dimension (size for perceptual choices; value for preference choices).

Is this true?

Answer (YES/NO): YES